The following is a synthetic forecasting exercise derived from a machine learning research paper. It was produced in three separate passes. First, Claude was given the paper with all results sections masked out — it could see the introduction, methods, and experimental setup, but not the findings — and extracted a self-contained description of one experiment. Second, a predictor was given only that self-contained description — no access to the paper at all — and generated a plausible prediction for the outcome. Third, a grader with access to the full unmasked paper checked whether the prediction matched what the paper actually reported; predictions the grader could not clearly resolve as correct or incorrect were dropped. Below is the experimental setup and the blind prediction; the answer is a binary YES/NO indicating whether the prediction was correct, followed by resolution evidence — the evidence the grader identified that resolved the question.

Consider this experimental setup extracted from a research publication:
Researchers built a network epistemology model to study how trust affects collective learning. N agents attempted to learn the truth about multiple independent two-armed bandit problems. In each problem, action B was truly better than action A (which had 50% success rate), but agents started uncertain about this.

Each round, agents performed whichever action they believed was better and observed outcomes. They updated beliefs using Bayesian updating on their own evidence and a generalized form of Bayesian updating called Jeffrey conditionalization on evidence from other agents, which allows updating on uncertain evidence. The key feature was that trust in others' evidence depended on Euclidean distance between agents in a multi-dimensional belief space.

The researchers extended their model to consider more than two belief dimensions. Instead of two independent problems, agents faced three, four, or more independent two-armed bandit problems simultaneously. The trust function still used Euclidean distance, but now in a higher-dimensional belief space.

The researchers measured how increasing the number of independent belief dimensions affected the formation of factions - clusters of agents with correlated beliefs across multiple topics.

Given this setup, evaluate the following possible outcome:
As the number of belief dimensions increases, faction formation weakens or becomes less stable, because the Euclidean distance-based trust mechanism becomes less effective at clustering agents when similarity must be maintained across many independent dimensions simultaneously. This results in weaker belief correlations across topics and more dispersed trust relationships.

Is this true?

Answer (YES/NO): NO